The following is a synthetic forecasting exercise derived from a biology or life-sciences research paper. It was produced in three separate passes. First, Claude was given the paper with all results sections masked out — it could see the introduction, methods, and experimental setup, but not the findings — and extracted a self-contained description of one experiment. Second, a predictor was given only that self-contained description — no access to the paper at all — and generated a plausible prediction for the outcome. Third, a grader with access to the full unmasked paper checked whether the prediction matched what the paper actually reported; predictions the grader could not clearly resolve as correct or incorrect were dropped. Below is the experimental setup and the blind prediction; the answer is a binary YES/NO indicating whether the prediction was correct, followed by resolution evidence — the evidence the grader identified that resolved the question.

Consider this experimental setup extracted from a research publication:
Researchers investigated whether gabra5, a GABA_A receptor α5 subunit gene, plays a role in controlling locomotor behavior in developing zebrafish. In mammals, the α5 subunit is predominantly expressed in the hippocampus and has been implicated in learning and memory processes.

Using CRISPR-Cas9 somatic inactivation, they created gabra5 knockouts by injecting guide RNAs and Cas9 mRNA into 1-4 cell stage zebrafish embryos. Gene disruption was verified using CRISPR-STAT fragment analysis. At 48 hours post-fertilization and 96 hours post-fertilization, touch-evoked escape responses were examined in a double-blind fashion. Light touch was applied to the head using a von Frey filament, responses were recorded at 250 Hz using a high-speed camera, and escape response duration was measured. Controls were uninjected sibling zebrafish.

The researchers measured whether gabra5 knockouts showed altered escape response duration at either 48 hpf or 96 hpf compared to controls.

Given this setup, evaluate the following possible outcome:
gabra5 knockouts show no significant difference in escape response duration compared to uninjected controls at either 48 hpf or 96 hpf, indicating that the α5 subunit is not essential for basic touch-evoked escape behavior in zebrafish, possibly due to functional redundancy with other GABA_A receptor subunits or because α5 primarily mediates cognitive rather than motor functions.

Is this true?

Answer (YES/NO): YES